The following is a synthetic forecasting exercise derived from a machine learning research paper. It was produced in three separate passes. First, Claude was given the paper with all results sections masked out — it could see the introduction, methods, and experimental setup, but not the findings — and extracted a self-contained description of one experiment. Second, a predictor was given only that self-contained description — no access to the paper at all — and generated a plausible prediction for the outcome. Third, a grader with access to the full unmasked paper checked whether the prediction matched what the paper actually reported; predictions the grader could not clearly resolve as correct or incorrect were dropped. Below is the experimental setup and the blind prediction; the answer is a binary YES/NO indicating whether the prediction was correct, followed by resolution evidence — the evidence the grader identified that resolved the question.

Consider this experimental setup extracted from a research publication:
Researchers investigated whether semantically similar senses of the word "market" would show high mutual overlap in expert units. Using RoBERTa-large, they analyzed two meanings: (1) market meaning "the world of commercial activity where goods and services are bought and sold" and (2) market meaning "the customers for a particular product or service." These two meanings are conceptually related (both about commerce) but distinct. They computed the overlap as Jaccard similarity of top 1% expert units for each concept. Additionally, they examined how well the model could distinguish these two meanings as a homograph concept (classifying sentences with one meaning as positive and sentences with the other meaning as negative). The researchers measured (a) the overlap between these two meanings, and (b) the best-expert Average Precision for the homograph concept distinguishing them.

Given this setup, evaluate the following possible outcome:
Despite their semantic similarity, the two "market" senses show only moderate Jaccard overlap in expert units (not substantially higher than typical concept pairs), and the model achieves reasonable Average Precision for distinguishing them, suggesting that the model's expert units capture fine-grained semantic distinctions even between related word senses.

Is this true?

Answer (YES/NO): NO